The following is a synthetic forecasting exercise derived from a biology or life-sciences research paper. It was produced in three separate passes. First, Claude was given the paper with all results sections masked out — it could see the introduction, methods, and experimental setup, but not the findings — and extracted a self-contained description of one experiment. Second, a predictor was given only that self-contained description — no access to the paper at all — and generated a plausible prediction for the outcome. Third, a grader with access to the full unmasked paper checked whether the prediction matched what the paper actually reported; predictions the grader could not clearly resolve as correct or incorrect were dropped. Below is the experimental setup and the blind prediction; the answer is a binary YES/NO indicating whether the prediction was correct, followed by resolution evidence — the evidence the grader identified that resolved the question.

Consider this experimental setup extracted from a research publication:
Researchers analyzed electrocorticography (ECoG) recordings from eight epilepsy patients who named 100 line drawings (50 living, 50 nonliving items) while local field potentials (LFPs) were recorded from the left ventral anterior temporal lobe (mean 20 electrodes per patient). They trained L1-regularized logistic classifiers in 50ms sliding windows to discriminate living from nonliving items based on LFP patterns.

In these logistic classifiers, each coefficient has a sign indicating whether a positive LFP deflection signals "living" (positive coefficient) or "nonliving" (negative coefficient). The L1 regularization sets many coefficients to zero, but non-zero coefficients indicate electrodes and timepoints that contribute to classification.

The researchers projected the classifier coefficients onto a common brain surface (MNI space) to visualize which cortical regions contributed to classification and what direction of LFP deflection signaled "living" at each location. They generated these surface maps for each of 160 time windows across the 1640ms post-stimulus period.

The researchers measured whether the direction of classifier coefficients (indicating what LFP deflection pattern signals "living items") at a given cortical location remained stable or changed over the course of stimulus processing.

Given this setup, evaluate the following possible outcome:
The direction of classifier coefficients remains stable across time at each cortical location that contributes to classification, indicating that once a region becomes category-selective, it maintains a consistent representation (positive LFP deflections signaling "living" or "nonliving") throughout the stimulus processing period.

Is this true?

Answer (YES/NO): NO